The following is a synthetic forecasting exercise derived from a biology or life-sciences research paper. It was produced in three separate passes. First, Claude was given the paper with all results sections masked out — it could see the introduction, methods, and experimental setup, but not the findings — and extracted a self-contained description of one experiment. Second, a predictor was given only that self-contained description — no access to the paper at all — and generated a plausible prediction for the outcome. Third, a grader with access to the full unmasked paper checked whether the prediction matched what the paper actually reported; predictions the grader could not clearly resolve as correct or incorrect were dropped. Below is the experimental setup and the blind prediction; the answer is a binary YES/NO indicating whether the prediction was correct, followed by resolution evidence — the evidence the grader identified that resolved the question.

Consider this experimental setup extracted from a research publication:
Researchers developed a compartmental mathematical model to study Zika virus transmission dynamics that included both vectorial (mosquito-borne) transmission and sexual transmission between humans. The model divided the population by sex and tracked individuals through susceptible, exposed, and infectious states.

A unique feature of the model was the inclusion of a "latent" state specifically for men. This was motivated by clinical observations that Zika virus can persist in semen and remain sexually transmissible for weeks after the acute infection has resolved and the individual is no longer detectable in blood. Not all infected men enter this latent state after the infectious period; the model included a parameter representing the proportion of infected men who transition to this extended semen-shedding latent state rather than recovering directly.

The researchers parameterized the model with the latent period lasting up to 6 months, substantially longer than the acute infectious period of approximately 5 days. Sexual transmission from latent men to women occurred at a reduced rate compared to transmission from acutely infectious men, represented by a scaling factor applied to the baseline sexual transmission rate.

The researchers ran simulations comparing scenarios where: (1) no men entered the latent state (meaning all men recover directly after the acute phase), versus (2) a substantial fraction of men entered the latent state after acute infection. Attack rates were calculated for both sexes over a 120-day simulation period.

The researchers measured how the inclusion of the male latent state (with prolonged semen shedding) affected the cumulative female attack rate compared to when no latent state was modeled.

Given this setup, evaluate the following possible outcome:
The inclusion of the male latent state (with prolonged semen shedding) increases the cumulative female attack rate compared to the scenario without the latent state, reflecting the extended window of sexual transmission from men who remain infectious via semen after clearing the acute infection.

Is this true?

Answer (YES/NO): YES